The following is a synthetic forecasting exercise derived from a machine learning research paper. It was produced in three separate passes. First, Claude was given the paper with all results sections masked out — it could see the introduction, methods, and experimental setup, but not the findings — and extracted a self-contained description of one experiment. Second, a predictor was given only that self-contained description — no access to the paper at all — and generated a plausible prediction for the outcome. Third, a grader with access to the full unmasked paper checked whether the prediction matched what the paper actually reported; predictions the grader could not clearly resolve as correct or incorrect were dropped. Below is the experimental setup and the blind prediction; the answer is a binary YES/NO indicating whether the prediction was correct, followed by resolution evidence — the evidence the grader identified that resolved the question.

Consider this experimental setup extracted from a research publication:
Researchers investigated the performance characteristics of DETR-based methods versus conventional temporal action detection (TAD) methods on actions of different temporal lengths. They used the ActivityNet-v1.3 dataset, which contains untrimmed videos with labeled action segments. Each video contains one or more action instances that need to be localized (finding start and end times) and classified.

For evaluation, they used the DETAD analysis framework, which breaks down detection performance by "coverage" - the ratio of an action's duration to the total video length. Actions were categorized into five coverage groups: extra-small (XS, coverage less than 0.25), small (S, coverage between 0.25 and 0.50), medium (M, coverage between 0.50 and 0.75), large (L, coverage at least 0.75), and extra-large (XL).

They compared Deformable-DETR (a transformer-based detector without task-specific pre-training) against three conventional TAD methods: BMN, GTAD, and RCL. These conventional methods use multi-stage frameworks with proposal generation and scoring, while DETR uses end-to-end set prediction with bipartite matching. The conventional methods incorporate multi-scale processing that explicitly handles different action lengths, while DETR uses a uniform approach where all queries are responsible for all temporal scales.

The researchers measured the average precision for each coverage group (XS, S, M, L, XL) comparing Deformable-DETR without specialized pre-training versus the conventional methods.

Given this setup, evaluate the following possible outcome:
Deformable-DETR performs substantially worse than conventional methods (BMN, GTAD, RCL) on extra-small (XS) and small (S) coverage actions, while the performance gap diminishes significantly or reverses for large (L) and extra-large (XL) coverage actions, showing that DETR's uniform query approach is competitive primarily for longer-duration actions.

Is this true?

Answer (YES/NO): NO